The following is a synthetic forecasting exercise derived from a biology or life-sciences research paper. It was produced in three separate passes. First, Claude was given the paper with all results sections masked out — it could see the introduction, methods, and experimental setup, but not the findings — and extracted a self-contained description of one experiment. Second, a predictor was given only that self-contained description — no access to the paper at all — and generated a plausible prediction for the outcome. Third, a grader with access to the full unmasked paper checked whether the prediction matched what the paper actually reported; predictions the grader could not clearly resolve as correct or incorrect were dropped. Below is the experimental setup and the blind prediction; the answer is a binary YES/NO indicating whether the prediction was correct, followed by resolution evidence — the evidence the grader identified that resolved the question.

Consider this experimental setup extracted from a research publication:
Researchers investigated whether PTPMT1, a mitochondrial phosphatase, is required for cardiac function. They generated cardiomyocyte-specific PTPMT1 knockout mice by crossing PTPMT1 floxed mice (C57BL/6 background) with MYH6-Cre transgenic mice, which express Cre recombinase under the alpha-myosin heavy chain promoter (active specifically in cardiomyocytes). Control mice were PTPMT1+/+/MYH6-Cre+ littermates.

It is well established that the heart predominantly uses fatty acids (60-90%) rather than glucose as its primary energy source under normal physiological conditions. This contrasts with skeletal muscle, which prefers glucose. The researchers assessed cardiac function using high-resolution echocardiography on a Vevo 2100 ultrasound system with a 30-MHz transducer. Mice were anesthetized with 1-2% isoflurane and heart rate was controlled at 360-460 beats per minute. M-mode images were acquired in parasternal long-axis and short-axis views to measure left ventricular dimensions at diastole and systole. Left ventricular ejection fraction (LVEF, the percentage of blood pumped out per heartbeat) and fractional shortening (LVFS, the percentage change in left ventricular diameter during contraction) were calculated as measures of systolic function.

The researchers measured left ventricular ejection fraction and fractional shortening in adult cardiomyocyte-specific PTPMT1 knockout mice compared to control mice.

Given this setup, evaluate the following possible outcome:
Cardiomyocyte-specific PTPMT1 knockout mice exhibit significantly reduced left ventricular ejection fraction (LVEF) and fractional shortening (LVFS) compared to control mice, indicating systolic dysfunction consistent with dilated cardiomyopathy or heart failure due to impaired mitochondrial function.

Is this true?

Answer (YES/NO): YES